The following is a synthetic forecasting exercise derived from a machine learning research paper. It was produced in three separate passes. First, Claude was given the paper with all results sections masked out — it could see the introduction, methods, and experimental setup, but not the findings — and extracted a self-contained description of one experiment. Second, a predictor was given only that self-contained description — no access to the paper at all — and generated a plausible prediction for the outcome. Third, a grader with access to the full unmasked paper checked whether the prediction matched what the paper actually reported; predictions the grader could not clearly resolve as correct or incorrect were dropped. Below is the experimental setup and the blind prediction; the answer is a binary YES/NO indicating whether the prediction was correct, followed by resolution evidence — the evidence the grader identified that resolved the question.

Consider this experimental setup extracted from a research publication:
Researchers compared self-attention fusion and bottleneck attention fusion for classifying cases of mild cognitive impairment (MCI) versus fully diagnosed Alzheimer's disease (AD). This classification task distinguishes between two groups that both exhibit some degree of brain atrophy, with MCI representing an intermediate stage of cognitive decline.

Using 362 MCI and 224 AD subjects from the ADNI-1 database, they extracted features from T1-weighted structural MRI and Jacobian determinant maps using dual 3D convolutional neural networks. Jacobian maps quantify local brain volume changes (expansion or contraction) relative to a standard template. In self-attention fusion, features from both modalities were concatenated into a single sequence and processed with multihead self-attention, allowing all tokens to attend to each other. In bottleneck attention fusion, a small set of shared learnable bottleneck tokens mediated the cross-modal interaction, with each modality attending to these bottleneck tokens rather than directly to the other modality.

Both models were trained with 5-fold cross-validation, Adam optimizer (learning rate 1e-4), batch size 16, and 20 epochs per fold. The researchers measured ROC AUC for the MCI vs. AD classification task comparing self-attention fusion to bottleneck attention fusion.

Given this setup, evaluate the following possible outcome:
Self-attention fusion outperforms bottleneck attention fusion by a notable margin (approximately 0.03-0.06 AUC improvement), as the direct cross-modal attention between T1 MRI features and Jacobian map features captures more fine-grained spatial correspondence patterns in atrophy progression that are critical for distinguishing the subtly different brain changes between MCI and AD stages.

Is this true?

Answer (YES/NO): NO